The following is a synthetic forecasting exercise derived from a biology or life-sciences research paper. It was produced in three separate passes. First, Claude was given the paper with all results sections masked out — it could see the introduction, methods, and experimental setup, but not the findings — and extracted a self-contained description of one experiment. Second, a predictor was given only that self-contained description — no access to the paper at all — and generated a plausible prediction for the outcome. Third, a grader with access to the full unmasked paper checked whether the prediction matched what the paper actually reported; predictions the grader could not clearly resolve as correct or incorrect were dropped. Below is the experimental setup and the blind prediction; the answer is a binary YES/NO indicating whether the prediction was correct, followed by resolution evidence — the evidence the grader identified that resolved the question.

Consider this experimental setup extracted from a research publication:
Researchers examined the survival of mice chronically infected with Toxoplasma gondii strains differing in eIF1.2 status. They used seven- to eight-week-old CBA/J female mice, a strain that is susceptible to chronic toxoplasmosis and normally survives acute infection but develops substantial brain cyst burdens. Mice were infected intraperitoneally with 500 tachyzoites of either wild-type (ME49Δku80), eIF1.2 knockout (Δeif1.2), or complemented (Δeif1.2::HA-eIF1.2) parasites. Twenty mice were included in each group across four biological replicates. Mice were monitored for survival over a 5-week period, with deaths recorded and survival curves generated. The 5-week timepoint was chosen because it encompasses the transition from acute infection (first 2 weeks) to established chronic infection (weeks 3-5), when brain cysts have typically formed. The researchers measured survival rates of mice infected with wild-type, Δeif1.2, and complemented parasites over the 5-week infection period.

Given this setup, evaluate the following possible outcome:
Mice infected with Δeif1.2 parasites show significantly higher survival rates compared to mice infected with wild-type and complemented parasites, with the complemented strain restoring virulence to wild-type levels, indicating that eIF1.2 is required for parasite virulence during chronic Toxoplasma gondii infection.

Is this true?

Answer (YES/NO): NO